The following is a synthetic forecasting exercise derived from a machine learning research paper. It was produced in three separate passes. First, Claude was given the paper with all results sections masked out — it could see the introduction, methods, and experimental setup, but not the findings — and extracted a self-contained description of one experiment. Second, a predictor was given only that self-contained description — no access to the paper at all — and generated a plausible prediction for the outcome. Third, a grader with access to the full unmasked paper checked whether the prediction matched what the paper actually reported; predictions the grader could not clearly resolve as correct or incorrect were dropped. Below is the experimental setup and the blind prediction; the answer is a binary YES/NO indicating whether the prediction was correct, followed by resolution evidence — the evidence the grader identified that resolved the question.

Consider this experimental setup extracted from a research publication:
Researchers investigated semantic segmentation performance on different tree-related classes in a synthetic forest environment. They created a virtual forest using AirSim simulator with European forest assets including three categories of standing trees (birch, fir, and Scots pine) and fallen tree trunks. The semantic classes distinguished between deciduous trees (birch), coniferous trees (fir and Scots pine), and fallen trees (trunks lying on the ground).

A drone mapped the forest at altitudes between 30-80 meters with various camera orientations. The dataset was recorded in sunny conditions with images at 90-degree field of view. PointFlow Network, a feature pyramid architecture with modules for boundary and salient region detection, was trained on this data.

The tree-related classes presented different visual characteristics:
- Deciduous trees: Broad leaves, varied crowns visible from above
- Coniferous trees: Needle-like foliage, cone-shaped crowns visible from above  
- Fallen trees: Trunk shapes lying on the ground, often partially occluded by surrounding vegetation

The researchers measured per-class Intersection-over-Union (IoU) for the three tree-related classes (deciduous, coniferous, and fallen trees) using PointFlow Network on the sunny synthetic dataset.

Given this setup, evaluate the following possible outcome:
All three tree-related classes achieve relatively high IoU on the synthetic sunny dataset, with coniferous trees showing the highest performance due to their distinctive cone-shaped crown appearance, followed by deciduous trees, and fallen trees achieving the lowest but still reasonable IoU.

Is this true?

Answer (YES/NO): NO